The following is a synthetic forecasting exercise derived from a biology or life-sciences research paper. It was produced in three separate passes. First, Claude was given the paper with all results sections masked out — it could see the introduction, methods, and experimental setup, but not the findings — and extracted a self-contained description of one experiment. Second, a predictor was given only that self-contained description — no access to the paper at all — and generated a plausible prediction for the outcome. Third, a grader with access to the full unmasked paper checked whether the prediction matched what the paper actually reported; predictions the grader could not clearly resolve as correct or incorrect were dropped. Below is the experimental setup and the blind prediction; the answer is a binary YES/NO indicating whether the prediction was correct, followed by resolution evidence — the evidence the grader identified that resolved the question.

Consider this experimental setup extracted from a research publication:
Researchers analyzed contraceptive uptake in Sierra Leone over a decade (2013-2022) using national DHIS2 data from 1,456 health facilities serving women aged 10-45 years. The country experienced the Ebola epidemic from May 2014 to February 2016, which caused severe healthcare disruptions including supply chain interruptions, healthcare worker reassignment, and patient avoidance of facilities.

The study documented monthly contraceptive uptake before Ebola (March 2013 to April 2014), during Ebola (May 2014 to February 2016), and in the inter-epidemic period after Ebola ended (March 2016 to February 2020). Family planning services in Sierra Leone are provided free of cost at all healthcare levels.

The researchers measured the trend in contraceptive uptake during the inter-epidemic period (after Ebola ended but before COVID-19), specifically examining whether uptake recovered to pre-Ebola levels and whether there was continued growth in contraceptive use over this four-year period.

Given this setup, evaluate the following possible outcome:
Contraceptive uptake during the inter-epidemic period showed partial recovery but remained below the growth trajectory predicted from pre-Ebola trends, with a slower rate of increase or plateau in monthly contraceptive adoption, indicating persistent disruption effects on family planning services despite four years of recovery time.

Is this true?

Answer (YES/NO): NO